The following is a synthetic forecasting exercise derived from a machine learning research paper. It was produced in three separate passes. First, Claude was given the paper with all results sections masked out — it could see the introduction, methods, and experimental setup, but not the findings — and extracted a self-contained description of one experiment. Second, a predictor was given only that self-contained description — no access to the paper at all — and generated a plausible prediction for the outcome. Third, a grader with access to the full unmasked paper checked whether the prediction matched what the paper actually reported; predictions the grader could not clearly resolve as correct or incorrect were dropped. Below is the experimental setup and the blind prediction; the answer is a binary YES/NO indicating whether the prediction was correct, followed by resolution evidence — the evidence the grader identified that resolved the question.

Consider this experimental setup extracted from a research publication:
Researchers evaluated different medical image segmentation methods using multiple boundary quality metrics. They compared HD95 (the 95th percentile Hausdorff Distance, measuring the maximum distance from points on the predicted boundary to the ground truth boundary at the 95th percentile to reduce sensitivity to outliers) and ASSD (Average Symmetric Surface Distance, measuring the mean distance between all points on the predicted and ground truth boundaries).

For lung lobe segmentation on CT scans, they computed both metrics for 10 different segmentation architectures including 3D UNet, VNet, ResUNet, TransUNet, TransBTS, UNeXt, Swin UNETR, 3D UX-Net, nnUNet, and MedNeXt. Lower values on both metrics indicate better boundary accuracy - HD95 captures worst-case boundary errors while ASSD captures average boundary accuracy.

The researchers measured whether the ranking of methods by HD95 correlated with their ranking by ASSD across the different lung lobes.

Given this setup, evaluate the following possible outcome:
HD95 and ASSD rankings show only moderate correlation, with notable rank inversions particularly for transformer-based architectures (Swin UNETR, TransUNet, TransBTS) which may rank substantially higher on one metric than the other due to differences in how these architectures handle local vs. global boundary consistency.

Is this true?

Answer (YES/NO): NO